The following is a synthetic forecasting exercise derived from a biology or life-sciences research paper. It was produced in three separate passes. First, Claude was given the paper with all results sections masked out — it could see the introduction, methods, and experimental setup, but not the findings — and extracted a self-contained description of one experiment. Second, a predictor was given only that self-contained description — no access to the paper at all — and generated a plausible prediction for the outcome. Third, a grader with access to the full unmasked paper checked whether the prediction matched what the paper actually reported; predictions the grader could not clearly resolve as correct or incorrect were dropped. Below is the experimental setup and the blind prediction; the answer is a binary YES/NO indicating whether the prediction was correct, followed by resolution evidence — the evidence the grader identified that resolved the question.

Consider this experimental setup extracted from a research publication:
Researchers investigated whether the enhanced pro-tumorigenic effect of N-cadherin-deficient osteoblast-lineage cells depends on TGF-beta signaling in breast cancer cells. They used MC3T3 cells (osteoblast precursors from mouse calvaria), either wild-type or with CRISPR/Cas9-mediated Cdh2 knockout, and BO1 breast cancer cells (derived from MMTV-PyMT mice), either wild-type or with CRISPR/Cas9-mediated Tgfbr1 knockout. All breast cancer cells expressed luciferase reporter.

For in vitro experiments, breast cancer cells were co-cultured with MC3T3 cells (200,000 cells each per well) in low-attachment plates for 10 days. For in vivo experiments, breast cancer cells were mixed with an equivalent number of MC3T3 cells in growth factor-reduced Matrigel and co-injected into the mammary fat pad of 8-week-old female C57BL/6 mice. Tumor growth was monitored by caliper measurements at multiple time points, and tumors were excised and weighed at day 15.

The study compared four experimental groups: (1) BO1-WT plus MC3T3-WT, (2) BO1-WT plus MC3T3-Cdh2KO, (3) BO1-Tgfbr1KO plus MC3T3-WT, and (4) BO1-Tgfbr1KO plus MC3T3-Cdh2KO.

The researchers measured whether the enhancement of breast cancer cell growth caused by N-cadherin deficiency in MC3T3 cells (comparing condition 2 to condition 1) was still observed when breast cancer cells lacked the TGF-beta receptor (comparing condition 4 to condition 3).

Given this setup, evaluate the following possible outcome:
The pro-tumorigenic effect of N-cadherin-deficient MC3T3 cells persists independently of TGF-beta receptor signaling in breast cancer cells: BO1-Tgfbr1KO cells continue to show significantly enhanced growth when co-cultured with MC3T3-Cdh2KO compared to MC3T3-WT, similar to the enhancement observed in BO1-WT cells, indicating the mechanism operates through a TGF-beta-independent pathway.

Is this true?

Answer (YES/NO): NO